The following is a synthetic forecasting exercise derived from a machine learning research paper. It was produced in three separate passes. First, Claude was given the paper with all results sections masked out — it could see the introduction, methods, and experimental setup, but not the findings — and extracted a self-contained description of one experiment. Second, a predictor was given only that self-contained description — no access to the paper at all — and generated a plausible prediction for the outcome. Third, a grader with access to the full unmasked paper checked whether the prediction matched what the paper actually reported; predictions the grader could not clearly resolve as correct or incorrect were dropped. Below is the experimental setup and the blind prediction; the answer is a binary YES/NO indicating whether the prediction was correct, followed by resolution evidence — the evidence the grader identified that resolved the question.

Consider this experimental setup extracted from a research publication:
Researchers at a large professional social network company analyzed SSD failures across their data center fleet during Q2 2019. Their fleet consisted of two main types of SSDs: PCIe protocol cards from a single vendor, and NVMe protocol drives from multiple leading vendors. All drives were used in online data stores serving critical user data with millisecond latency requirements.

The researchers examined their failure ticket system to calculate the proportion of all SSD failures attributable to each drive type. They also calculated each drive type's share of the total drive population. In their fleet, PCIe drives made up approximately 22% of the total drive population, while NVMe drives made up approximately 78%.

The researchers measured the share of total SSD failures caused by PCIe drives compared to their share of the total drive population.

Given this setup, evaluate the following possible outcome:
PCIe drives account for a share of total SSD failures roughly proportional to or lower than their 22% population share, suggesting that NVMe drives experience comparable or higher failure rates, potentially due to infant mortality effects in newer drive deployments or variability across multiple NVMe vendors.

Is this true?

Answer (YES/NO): NO